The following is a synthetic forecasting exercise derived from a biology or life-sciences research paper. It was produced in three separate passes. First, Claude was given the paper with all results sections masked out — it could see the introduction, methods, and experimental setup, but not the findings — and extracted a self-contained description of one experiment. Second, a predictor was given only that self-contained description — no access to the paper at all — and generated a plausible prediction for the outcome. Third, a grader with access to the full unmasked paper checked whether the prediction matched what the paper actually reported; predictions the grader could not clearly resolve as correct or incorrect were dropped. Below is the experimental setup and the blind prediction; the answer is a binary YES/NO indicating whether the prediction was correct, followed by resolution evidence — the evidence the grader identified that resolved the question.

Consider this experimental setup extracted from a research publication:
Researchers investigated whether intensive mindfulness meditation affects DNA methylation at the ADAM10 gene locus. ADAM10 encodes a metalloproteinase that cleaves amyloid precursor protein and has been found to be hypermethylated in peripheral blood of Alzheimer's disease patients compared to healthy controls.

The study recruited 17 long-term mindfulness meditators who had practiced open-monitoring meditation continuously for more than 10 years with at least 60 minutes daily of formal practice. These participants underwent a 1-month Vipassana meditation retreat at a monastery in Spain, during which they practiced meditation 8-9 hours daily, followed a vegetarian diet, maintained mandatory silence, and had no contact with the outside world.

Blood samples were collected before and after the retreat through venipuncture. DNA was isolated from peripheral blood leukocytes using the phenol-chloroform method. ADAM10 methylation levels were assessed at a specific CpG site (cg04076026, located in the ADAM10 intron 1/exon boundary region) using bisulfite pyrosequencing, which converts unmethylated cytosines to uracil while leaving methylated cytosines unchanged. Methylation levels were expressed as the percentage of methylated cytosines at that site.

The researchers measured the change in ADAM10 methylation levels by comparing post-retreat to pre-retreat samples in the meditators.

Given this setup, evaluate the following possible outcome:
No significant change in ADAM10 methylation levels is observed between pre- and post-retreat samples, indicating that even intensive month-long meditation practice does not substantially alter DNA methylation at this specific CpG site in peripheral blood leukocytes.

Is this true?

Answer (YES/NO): NO